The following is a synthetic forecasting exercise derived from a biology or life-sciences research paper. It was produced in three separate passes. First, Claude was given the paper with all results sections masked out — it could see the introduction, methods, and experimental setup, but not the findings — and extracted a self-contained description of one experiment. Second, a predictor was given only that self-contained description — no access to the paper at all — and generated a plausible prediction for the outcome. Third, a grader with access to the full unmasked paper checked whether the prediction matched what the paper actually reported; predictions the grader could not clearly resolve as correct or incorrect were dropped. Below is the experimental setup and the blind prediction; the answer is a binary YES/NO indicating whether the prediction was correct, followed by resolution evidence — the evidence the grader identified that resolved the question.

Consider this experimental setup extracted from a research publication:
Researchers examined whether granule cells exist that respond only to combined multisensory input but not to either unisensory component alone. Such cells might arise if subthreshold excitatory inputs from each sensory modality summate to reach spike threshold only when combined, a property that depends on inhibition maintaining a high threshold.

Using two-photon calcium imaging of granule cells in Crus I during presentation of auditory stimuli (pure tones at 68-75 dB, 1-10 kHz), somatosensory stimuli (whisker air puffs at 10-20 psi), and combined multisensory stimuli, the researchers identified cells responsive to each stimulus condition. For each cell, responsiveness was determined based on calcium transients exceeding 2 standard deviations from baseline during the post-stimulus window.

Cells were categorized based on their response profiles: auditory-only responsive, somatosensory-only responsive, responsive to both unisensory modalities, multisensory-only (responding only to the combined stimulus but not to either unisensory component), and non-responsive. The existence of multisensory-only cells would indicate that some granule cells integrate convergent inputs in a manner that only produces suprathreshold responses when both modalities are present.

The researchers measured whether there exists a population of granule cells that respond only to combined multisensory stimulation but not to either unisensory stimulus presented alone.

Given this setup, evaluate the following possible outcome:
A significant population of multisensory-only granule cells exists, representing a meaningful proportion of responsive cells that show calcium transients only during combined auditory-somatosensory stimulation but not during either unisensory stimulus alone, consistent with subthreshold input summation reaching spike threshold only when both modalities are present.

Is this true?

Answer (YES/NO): YES